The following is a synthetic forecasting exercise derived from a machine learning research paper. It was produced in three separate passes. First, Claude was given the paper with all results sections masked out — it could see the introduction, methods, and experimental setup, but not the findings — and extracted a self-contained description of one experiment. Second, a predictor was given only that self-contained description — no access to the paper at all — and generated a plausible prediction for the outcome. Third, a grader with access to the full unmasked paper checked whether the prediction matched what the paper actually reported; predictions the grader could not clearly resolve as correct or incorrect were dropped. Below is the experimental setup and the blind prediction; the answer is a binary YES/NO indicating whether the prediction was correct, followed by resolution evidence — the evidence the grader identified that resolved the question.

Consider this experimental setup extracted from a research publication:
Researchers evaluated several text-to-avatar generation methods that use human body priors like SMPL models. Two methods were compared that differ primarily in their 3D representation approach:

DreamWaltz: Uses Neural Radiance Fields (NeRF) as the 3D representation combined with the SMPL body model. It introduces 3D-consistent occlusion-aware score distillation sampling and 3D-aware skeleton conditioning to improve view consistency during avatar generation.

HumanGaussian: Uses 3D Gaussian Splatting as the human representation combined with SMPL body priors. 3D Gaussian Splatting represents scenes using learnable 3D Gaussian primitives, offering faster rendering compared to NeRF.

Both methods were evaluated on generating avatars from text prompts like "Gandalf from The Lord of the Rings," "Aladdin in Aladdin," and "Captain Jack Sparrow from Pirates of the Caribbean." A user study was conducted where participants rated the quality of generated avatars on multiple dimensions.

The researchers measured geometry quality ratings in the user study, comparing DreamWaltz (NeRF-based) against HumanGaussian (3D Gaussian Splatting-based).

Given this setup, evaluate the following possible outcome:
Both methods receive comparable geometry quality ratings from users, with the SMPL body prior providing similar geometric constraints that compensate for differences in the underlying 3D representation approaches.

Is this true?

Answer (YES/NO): NO